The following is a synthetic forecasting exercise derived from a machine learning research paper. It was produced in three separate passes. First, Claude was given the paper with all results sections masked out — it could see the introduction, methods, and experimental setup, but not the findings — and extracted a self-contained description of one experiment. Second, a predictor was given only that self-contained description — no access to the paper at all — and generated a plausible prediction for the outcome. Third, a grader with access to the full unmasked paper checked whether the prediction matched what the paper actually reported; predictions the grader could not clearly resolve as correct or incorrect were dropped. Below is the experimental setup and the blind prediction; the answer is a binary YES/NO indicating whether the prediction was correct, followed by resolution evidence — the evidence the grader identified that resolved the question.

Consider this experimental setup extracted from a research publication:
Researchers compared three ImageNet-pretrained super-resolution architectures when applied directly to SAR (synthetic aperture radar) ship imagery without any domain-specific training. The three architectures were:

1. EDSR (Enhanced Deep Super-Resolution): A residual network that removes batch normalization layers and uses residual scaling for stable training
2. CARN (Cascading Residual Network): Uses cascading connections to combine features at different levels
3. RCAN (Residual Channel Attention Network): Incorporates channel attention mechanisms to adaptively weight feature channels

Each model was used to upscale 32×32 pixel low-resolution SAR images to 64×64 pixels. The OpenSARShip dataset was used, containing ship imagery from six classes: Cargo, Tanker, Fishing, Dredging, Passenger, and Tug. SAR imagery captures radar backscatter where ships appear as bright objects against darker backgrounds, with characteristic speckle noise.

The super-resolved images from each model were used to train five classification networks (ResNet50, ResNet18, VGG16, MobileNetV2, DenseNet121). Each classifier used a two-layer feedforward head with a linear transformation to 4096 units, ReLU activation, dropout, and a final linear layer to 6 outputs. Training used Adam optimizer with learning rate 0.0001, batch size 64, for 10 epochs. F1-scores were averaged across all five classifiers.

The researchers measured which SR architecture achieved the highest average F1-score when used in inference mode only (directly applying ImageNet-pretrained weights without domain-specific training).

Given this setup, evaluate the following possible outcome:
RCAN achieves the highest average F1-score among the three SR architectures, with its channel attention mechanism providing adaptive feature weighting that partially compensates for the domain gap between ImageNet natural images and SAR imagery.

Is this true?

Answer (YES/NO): YES